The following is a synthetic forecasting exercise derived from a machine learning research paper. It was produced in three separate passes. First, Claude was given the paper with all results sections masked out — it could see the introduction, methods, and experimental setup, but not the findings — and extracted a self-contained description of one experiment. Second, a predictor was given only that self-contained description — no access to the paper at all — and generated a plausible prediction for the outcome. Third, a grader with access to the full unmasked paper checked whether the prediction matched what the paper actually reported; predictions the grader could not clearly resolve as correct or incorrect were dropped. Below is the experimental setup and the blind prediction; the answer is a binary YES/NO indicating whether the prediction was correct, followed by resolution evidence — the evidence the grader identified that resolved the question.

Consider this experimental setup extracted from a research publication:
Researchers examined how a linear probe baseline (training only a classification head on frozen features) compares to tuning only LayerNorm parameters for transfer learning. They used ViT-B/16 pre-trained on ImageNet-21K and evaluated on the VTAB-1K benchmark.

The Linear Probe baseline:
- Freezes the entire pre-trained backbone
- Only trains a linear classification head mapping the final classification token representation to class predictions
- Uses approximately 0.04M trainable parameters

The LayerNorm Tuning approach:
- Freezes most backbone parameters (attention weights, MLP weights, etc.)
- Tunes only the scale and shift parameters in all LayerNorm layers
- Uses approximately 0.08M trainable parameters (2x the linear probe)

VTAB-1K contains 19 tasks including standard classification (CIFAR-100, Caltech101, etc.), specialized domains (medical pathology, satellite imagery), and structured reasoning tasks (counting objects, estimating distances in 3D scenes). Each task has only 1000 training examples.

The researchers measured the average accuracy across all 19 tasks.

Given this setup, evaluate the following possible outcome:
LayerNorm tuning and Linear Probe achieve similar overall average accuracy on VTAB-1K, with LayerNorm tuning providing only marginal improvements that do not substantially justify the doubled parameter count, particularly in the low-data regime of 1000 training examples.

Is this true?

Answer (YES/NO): NO